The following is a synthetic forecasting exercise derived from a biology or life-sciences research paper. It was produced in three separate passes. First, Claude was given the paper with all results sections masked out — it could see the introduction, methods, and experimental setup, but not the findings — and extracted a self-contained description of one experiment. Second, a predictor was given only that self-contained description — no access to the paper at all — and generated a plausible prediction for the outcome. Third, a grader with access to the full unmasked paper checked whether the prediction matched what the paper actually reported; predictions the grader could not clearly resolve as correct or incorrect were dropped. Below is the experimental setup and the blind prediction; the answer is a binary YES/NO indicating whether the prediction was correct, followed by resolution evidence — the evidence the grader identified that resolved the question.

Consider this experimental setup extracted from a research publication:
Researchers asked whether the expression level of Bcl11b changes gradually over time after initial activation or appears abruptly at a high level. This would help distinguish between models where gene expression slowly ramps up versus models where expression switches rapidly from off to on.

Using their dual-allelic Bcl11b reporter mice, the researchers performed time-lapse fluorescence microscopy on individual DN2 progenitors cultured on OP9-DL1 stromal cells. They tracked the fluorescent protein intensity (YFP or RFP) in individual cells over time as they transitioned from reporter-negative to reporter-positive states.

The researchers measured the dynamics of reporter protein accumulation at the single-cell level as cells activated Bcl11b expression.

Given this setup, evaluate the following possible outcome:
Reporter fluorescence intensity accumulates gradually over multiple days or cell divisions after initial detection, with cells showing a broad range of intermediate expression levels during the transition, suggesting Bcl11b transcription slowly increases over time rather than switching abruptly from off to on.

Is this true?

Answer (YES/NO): NO